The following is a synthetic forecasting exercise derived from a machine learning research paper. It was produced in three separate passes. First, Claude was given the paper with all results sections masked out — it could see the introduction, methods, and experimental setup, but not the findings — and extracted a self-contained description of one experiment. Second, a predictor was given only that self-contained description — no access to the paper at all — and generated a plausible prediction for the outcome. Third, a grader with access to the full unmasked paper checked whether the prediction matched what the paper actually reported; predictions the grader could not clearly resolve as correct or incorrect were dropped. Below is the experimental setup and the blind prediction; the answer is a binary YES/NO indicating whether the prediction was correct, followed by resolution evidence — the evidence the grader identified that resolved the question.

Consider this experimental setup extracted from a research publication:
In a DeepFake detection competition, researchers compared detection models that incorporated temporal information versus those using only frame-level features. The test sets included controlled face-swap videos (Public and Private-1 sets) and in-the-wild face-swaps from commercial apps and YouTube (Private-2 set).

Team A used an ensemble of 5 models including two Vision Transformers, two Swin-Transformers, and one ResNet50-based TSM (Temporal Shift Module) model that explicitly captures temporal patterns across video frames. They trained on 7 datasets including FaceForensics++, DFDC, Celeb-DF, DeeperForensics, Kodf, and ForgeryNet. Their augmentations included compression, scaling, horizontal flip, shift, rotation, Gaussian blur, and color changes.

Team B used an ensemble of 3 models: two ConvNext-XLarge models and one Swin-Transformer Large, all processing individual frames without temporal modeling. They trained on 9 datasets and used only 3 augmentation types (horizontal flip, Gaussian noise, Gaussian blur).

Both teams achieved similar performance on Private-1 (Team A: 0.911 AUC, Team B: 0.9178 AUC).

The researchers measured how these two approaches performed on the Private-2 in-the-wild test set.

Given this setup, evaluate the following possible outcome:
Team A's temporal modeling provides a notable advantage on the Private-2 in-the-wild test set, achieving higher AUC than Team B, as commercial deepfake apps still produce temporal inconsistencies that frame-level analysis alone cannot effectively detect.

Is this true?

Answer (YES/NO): NO